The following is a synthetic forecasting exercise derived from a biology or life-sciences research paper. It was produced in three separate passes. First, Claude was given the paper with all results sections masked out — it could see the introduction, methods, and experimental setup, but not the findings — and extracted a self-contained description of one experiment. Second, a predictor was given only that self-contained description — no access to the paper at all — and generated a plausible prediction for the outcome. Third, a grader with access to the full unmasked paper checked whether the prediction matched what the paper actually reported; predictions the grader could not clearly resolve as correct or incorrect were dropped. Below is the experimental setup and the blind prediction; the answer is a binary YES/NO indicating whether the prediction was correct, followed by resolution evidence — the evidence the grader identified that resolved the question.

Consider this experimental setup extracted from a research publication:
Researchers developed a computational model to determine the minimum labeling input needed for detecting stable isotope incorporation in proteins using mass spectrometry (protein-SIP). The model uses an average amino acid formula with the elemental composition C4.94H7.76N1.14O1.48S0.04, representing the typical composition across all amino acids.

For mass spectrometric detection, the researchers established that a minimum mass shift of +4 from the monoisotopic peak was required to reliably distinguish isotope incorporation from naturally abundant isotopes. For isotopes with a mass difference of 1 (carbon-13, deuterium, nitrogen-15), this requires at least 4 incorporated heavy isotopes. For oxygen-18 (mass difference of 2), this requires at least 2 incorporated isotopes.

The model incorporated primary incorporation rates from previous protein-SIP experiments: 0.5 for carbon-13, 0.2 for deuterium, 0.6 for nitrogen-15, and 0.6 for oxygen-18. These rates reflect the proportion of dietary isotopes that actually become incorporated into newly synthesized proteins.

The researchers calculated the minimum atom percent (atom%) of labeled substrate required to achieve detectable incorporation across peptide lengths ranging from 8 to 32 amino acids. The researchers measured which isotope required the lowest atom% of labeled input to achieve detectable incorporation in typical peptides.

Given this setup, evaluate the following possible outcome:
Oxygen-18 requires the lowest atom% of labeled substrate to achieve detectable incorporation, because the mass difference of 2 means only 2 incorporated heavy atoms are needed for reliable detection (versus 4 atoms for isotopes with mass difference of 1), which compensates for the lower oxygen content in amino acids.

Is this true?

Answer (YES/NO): NO